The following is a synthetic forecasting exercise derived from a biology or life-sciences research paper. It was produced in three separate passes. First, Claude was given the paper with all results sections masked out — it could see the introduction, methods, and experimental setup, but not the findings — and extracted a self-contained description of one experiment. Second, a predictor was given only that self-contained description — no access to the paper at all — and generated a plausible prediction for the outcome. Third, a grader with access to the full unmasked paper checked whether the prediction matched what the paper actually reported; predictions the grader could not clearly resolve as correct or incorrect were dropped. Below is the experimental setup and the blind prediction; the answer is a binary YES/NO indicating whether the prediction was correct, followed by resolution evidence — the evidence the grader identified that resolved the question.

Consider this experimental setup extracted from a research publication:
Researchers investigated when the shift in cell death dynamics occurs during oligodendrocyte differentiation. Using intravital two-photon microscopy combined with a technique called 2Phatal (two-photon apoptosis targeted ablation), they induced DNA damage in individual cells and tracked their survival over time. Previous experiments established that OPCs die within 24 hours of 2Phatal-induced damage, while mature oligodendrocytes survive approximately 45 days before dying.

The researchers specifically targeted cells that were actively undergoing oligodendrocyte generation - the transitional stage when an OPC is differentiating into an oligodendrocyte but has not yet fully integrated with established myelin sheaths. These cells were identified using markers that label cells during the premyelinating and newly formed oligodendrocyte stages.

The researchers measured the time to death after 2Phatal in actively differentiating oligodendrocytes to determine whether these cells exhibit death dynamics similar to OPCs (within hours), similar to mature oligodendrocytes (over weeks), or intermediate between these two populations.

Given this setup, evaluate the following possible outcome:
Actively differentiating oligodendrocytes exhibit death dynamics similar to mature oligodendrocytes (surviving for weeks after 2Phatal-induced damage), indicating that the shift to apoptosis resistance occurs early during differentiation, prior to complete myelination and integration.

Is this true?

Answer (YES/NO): NO